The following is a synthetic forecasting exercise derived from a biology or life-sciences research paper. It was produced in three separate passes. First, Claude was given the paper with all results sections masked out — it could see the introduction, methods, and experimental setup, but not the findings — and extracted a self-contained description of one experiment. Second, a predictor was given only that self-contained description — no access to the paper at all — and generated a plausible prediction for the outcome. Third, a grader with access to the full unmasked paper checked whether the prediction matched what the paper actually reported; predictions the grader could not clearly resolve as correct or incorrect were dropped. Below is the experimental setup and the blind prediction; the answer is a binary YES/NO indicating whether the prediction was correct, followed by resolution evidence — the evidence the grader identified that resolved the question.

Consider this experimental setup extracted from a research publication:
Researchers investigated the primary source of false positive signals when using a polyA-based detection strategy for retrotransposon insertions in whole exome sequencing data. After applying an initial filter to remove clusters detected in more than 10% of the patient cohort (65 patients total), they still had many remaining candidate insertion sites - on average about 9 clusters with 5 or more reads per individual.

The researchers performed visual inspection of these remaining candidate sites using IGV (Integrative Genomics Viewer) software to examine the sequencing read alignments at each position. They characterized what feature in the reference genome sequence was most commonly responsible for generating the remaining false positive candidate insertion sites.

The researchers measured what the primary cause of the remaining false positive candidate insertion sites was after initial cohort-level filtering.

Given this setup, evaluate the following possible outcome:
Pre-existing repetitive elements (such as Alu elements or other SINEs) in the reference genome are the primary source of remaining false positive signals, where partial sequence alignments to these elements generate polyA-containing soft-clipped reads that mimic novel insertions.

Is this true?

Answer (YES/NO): NO